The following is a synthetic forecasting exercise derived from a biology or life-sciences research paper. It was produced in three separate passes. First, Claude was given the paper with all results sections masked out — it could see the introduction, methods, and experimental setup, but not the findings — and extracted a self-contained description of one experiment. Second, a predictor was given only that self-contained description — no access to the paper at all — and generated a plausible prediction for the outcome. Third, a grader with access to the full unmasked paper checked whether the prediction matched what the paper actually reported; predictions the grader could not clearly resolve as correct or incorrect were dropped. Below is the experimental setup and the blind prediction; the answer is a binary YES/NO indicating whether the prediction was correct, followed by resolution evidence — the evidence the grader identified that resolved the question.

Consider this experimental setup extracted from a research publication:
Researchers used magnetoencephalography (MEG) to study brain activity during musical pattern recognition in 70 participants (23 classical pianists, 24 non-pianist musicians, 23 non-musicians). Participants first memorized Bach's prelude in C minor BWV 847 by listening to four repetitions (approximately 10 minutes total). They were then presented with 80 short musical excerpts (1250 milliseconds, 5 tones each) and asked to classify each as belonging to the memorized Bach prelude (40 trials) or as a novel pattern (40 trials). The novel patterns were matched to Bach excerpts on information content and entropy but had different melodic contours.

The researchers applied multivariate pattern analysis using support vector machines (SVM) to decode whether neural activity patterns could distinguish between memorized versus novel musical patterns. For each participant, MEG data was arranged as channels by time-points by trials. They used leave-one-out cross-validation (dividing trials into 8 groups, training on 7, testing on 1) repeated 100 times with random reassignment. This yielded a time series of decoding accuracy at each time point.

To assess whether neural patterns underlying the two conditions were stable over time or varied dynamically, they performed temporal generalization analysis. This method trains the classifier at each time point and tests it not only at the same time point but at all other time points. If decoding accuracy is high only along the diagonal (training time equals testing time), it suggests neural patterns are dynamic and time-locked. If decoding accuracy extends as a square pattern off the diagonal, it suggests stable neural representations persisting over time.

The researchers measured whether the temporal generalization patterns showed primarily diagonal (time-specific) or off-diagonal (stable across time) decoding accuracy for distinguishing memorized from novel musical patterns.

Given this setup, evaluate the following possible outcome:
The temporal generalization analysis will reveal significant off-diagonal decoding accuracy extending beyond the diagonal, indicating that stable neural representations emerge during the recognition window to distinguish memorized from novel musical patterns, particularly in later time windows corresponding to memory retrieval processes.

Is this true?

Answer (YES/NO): NO